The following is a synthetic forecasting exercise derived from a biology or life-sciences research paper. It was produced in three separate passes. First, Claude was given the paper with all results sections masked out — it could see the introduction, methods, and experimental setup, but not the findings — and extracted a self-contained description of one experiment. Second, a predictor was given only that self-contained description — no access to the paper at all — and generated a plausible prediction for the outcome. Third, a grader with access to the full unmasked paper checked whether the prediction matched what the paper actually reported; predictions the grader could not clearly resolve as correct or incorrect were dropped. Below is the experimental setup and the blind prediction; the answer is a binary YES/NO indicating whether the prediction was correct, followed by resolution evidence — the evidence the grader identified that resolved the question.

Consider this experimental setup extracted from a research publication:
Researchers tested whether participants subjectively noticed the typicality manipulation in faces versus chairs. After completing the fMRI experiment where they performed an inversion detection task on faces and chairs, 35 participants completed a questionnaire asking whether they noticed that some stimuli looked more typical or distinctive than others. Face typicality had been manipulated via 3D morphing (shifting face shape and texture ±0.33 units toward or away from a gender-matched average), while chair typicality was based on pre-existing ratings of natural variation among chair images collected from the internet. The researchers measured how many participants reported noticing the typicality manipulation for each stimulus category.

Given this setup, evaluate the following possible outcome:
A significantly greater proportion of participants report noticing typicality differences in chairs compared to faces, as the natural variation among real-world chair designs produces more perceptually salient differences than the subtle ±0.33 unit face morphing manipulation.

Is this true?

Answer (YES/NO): YES